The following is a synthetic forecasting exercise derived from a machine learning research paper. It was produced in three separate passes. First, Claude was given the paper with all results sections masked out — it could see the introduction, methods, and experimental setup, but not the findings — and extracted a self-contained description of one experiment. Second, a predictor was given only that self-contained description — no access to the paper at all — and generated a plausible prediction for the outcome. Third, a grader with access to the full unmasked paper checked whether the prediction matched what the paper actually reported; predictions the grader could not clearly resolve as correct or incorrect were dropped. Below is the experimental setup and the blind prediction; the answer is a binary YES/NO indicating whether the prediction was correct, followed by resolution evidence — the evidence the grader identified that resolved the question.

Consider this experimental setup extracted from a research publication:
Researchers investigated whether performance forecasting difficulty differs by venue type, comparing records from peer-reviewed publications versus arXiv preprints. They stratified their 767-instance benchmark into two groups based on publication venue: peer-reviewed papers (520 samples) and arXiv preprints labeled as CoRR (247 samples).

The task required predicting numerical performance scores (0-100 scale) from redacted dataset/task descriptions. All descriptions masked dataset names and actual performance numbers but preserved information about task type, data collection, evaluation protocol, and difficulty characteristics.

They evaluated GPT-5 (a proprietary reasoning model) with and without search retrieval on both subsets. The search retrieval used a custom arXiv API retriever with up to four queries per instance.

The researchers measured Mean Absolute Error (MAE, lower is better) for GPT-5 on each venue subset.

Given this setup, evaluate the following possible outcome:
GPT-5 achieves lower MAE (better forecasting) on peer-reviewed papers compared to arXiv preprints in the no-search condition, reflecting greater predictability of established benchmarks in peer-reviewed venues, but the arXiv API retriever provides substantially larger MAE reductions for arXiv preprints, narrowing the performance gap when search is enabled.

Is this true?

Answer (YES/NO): NO